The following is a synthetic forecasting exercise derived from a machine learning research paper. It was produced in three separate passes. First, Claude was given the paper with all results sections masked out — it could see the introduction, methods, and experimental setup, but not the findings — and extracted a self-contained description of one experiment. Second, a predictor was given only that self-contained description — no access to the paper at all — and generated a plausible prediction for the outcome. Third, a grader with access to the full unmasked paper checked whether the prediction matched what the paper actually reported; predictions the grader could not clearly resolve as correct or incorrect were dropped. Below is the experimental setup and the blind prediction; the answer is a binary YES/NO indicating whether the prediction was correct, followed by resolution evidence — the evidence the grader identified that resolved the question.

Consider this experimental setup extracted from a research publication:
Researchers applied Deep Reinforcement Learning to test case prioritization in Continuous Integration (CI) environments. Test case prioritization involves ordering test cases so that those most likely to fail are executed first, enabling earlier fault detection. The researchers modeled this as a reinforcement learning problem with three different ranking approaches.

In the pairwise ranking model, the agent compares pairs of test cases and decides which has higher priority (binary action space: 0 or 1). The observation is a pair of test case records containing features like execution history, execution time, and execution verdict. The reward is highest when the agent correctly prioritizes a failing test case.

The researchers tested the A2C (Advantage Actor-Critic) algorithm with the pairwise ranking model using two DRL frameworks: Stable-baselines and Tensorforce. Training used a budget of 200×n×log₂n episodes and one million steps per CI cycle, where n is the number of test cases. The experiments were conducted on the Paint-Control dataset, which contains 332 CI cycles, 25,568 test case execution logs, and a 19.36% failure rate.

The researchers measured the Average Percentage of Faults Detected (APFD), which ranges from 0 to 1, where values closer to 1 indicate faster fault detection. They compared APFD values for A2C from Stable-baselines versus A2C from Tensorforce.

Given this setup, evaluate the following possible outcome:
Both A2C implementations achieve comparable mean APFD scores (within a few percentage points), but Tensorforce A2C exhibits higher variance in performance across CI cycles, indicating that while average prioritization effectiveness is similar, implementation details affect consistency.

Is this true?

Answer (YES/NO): NO